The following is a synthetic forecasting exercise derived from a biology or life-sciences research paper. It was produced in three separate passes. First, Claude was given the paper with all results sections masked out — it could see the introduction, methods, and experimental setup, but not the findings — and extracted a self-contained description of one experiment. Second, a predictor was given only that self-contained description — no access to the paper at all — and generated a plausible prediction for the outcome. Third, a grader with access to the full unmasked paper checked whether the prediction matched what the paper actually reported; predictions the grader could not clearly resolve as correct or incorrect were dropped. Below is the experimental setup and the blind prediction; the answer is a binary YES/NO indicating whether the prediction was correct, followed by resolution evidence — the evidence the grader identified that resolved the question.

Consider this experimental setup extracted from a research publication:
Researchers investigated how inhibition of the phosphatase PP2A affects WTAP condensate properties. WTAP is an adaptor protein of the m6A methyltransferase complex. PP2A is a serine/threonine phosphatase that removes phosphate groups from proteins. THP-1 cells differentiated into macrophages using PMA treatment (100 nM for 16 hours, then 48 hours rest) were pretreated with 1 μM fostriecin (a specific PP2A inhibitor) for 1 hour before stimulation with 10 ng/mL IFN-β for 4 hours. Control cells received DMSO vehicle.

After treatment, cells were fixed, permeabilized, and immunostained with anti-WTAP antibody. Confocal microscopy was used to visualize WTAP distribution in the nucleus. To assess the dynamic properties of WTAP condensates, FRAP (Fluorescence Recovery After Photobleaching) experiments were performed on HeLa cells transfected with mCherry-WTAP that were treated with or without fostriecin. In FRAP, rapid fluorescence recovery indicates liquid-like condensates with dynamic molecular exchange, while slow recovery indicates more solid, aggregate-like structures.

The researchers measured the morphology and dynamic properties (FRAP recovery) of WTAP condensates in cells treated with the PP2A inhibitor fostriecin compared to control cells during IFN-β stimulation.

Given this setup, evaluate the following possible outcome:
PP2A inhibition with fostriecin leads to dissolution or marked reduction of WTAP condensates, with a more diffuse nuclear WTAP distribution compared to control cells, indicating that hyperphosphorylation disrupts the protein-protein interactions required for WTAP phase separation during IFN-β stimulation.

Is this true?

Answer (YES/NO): NO